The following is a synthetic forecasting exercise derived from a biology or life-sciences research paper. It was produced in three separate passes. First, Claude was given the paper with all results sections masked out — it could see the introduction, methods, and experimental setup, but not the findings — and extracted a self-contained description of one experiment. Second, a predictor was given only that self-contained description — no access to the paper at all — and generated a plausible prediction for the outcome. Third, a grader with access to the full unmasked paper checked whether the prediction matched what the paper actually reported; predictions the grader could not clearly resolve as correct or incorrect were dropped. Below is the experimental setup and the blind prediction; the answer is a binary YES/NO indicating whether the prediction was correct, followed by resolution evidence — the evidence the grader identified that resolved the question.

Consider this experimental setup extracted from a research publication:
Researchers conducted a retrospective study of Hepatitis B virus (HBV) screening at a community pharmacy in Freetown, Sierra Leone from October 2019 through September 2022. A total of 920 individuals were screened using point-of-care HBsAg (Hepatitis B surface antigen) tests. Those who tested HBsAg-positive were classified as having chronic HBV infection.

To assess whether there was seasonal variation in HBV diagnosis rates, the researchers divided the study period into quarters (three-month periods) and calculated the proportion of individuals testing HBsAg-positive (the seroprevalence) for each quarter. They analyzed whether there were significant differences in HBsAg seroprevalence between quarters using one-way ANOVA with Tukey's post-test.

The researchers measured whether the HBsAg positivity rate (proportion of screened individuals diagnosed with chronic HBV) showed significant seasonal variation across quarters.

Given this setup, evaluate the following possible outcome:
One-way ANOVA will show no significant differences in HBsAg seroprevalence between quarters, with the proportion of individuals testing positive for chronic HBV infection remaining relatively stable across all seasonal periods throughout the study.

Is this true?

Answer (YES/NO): YES